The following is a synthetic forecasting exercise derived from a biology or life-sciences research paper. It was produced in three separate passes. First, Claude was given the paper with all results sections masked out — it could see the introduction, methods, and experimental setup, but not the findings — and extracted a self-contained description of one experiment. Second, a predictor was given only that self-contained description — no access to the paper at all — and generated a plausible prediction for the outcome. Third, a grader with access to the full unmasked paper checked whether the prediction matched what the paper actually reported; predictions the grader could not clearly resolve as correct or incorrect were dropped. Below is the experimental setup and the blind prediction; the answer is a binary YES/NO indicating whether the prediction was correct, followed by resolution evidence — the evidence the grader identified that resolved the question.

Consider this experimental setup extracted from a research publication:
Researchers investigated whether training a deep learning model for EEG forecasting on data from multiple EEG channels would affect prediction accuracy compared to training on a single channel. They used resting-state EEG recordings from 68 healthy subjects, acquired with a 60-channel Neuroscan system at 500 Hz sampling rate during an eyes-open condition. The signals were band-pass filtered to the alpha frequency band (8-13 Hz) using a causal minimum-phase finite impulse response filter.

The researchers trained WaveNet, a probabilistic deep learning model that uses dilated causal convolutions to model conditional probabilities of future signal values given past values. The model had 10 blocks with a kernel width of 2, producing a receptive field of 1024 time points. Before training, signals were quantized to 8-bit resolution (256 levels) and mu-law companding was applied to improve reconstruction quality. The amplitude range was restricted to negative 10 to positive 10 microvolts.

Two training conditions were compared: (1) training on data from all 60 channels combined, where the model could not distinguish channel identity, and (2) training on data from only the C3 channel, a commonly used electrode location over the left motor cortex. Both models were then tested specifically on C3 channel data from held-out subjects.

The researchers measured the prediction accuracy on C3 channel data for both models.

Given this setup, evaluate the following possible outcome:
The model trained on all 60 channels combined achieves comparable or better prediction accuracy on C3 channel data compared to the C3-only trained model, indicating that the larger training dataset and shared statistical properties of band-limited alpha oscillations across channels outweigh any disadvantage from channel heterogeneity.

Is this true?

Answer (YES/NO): YES